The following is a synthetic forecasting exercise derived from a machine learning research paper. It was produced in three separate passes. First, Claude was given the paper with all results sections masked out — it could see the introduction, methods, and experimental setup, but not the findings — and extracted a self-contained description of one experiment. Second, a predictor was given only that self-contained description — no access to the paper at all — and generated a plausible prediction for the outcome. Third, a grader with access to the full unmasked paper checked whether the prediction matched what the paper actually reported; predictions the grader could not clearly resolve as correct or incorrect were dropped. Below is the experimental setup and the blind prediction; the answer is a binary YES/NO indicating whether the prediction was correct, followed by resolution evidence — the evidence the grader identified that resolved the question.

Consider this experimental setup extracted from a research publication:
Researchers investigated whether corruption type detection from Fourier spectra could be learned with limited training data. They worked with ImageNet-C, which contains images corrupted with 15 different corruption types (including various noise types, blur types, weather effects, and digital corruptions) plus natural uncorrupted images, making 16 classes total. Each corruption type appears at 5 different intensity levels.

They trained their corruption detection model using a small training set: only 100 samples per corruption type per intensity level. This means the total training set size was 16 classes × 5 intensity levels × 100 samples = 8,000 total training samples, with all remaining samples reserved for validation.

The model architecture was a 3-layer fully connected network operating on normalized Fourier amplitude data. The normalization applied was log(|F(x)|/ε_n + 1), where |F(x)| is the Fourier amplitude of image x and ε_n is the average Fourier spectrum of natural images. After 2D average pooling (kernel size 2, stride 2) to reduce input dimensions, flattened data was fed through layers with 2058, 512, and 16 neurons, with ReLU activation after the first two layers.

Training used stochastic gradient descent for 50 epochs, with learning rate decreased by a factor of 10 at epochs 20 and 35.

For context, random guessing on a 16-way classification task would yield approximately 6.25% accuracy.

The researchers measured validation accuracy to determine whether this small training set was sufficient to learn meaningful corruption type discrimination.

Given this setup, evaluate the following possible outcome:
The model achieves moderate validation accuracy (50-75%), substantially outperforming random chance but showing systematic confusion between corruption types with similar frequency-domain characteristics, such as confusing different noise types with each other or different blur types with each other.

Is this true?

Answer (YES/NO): YES